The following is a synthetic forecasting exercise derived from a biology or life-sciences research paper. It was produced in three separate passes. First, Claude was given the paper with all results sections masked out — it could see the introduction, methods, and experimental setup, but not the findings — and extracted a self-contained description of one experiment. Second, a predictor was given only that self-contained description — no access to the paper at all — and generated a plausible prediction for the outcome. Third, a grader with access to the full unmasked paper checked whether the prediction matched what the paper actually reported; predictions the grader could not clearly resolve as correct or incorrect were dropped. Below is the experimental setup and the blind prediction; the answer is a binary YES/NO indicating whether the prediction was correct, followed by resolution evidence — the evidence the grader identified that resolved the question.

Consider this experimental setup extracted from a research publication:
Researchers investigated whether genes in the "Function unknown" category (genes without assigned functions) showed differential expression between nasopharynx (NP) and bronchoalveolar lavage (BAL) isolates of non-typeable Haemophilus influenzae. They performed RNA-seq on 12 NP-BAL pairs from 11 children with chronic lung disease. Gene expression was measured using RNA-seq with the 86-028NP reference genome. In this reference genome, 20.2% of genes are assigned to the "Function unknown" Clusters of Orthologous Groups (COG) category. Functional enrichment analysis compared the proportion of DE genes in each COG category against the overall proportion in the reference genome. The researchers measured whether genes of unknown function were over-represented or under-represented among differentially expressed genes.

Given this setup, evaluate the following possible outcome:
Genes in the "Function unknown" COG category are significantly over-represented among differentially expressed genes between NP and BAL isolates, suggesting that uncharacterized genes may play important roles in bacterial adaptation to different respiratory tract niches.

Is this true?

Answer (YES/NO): NO